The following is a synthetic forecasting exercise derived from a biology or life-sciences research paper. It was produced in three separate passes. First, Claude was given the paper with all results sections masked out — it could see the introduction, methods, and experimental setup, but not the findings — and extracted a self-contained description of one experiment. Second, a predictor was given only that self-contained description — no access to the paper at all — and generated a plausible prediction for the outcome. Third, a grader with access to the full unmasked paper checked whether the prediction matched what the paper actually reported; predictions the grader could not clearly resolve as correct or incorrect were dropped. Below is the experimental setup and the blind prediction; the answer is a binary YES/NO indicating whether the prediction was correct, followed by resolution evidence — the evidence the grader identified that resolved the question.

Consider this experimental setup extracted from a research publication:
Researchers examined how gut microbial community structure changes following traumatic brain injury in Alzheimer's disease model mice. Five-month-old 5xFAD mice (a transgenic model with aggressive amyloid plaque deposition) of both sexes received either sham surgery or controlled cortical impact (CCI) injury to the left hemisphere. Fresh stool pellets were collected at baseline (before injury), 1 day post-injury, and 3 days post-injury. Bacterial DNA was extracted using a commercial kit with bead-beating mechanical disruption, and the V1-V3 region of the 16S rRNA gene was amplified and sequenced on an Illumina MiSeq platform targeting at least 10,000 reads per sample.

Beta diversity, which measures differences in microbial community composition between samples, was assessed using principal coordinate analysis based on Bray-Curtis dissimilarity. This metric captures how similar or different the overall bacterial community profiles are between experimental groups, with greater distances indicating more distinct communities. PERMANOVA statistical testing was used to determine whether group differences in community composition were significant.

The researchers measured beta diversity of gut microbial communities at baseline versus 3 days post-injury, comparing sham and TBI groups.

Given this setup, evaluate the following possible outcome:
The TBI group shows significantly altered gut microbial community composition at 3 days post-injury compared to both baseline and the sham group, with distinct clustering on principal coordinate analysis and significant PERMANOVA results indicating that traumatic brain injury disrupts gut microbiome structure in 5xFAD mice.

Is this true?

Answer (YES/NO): YES